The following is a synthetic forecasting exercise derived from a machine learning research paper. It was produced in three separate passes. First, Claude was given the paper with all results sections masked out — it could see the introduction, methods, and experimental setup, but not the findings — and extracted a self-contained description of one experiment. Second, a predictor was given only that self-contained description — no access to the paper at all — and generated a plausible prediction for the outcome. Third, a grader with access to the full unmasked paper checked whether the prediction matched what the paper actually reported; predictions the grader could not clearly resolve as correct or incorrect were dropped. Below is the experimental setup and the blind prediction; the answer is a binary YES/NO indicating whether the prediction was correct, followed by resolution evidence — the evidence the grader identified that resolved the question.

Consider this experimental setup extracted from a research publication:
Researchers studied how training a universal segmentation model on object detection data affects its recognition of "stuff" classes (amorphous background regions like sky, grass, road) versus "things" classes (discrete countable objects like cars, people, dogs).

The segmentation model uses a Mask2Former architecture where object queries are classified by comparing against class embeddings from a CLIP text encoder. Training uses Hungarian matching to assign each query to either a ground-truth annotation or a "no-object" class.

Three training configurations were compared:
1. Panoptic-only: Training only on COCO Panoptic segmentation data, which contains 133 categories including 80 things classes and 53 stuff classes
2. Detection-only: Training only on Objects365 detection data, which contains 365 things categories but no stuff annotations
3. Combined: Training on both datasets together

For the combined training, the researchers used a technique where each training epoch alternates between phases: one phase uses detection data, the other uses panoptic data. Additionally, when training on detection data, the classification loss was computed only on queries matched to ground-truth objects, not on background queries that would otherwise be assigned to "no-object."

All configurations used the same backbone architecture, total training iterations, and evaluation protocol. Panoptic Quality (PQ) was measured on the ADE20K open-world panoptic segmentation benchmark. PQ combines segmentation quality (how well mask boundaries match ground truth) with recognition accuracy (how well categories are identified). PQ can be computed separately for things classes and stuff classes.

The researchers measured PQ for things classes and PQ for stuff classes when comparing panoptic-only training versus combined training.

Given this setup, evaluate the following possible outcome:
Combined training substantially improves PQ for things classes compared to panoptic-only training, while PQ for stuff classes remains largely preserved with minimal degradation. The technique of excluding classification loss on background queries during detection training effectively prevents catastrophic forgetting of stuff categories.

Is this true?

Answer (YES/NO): NO